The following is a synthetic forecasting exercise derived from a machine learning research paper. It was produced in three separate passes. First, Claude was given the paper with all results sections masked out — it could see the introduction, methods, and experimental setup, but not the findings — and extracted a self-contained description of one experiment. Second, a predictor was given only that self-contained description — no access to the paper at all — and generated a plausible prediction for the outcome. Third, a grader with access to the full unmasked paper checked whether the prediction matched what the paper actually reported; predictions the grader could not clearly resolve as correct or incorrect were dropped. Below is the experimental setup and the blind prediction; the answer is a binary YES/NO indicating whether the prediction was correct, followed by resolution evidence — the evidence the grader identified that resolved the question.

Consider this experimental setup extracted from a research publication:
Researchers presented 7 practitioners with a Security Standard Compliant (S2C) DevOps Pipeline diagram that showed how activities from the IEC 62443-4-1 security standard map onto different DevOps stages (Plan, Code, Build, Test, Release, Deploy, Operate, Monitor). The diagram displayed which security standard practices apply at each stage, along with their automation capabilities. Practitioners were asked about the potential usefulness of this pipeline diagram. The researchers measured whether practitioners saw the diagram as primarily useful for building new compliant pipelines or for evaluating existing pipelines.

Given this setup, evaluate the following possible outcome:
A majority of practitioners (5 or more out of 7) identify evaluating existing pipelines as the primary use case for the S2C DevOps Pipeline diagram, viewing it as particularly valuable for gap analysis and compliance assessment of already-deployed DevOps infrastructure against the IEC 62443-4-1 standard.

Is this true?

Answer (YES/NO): NO